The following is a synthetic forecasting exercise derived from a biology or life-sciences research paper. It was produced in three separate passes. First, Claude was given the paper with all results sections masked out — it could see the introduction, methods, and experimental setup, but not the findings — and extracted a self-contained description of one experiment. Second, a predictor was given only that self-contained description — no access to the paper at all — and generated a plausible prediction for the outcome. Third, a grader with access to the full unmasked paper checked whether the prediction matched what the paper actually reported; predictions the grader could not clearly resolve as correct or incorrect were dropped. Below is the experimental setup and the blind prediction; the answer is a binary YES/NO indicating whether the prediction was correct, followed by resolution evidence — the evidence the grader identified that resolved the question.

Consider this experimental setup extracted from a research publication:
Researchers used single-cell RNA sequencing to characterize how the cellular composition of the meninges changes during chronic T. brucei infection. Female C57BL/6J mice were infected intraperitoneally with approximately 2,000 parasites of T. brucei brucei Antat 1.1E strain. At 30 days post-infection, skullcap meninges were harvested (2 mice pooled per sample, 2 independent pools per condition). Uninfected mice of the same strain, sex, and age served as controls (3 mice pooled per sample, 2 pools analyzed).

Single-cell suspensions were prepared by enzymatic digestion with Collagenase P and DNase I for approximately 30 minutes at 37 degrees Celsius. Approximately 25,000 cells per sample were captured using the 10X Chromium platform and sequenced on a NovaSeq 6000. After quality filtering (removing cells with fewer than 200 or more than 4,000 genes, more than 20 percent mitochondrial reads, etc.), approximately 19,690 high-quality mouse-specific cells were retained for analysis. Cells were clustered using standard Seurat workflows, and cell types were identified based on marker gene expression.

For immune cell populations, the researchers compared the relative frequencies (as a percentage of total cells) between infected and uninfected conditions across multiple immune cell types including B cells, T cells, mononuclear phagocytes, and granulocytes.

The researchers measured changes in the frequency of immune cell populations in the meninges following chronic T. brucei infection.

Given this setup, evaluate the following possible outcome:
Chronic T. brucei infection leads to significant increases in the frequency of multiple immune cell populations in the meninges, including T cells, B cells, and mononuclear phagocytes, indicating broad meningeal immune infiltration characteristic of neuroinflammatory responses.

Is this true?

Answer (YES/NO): YES